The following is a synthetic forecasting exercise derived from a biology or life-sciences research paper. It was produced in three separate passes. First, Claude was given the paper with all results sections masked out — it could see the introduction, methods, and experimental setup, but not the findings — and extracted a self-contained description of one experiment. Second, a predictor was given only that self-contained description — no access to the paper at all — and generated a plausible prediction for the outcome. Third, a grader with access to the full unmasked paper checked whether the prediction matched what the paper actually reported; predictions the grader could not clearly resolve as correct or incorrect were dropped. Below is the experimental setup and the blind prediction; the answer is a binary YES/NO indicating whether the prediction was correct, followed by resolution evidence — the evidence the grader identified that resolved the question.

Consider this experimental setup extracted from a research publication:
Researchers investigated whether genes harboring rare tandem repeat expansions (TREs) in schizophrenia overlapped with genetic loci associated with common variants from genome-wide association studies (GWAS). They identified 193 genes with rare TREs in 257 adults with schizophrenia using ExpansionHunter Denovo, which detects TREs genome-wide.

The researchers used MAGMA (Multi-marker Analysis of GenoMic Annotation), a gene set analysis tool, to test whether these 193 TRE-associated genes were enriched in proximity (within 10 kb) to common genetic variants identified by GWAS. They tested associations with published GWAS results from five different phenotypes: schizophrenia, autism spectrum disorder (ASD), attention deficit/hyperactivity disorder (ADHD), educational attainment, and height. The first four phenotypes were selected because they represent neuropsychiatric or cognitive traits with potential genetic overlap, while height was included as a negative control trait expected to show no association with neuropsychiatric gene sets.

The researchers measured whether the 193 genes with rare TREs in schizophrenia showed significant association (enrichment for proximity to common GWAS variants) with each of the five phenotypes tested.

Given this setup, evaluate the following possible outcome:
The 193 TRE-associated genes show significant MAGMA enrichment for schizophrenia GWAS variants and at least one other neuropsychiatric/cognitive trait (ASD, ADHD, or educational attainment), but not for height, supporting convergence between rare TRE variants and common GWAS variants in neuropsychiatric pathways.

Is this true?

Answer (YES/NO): YES